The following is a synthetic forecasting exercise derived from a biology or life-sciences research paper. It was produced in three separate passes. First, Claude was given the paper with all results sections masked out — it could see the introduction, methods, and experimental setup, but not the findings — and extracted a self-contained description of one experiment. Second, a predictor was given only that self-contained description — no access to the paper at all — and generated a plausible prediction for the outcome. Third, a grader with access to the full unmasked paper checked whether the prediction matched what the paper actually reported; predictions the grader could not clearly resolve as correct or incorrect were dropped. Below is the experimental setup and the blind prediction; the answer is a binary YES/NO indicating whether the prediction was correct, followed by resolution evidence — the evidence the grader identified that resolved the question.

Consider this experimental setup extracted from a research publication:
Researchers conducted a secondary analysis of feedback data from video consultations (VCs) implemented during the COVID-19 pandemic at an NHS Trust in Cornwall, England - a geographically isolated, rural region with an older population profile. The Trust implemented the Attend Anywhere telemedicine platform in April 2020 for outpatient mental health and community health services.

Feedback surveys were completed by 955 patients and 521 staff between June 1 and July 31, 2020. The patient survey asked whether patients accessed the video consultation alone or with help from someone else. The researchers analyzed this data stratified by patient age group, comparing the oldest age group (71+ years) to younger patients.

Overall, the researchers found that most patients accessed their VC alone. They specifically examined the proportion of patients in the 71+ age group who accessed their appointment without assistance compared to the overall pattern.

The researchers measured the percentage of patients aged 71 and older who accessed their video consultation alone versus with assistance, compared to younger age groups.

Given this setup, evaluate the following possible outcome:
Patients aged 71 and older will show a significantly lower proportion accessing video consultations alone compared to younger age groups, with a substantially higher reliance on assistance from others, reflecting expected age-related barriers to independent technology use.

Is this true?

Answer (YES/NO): YES